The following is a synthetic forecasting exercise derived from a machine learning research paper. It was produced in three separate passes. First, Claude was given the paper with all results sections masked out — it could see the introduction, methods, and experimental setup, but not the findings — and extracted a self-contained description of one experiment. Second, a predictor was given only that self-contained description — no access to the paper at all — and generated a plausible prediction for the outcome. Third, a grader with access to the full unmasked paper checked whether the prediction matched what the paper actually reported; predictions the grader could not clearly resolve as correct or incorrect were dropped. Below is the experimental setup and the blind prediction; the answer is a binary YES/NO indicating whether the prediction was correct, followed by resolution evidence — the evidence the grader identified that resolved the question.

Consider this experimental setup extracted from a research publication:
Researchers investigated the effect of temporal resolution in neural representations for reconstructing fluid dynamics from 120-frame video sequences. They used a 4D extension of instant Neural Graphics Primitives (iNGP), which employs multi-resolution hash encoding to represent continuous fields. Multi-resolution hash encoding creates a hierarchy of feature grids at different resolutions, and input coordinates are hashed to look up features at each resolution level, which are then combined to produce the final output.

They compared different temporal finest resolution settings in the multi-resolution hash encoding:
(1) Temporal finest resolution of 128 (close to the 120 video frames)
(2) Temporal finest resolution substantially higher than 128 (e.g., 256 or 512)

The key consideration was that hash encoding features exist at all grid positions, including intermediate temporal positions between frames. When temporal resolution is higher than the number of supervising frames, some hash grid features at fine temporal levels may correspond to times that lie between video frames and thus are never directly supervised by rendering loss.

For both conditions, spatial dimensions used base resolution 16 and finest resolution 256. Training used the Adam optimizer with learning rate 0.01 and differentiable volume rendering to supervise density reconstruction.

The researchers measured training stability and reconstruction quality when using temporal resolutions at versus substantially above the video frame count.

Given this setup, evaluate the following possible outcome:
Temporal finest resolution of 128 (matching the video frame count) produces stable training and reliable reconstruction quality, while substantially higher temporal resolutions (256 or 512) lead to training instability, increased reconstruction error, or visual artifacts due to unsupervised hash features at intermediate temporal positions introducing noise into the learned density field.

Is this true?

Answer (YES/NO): YES